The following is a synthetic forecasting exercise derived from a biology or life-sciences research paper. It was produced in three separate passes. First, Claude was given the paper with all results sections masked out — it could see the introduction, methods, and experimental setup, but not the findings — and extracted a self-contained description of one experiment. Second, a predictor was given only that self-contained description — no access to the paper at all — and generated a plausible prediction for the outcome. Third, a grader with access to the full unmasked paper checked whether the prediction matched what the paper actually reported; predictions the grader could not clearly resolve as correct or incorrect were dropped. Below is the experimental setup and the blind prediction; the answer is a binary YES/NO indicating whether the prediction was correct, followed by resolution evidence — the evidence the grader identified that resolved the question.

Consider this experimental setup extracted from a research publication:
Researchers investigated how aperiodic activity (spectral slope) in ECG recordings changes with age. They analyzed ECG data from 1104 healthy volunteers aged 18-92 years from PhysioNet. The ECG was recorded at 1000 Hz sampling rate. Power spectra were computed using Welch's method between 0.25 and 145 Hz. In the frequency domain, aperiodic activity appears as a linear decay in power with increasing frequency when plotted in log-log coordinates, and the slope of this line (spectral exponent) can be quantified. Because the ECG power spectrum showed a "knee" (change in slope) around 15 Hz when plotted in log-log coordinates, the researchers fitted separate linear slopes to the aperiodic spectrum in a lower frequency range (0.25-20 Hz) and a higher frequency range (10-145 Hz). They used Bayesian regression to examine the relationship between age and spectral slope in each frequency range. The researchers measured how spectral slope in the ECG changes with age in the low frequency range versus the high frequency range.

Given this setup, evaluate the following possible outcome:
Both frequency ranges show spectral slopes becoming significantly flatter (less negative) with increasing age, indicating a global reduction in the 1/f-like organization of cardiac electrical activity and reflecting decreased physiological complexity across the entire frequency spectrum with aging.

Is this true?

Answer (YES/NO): NO